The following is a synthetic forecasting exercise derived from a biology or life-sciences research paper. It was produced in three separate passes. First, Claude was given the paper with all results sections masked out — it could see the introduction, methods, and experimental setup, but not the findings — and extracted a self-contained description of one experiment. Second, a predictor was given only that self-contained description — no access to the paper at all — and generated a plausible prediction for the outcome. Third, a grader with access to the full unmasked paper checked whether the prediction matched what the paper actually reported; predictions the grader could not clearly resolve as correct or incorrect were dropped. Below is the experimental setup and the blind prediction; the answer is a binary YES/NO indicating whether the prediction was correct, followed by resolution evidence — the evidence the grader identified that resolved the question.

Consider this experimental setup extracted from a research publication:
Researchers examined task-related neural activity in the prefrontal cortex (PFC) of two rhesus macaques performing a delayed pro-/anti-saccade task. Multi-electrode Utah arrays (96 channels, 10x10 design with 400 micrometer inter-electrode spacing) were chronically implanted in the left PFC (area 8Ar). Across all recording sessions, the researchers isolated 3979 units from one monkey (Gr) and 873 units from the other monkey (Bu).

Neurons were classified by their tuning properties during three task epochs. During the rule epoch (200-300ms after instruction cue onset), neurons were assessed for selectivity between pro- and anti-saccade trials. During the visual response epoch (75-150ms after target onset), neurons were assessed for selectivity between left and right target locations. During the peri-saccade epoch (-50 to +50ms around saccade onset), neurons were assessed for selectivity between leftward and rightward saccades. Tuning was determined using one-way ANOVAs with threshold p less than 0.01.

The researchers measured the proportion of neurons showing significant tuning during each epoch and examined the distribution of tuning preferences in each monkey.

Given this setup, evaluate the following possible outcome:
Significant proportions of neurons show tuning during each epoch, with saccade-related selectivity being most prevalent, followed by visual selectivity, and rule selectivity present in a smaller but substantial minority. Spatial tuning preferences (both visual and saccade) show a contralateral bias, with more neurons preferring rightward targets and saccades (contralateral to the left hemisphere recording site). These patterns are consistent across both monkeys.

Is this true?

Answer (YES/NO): NO